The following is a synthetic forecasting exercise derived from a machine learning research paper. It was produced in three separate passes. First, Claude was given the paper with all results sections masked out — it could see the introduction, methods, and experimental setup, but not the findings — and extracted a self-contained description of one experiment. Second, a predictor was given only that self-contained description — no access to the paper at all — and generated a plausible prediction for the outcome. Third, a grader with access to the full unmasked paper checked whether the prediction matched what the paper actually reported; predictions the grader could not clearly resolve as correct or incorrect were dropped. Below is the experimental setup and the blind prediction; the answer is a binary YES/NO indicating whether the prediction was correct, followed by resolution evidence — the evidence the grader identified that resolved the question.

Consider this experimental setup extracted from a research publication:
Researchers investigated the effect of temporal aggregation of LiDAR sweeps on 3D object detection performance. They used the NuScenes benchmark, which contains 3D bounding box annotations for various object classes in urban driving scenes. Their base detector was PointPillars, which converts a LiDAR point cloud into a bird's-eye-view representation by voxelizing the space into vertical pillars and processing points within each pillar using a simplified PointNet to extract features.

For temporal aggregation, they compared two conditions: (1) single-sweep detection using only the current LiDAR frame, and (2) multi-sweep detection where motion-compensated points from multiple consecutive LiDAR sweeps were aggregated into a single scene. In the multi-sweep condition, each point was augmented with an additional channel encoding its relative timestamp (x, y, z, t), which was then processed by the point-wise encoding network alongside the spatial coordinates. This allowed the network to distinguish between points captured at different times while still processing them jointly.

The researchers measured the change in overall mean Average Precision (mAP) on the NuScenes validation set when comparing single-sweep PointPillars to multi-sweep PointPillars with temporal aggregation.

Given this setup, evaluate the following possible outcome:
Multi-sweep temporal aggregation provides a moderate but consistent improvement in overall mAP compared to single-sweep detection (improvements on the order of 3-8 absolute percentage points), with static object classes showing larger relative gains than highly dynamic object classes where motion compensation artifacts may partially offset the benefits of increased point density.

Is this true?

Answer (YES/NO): NO